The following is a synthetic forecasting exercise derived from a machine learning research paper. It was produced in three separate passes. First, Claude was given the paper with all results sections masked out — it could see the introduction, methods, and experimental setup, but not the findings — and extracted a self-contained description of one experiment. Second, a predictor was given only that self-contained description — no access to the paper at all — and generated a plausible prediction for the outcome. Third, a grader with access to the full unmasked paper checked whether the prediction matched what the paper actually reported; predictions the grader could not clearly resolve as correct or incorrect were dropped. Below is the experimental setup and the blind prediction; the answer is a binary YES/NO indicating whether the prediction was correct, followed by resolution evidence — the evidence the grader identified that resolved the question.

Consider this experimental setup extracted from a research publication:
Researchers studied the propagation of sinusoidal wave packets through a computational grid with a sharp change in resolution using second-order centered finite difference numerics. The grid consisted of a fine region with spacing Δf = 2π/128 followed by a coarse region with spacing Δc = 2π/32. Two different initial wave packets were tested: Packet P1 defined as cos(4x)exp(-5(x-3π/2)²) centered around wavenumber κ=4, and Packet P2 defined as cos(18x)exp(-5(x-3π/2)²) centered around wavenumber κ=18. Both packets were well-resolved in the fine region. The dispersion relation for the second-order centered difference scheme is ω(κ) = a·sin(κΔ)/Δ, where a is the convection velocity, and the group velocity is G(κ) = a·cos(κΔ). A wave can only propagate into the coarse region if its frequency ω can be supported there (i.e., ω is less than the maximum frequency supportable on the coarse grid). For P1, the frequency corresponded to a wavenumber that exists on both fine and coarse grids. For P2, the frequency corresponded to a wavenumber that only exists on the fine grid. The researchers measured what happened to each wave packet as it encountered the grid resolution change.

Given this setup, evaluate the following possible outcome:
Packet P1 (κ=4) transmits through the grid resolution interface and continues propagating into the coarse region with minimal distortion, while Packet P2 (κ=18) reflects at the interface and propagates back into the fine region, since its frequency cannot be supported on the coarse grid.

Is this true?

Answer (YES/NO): NO